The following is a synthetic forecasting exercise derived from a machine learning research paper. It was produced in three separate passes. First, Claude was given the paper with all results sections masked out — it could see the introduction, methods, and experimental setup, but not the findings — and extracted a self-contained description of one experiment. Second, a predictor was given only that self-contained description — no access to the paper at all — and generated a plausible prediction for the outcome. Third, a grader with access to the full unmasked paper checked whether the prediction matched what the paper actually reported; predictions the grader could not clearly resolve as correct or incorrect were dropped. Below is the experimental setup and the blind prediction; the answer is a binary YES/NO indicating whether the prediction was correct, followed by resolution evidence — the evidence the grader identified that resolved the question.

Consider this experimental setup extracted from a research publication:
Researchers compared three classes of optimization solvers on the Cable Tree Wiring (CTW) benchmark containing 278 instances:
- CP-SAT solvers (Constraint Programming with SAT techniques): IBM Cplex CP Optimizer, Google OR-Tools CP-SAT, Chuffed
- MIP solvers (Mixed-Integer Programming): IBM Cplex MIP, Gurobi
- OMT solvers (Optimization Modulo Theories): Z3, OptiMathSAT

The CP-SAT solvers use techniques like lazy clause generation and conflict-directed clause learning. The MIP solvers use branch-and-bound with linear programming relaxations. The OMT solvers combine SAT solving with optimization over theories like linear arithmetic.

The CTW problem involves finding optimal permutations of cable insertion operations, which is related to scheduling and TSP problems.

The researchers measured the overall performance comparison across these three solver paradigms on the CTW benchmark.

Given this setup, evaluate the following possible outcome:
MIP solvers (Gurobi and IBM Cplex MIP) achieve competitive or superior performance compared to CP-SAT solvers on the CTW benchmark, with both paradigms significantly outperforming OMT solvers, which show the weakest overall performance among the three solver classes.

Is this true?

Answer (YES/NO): NO